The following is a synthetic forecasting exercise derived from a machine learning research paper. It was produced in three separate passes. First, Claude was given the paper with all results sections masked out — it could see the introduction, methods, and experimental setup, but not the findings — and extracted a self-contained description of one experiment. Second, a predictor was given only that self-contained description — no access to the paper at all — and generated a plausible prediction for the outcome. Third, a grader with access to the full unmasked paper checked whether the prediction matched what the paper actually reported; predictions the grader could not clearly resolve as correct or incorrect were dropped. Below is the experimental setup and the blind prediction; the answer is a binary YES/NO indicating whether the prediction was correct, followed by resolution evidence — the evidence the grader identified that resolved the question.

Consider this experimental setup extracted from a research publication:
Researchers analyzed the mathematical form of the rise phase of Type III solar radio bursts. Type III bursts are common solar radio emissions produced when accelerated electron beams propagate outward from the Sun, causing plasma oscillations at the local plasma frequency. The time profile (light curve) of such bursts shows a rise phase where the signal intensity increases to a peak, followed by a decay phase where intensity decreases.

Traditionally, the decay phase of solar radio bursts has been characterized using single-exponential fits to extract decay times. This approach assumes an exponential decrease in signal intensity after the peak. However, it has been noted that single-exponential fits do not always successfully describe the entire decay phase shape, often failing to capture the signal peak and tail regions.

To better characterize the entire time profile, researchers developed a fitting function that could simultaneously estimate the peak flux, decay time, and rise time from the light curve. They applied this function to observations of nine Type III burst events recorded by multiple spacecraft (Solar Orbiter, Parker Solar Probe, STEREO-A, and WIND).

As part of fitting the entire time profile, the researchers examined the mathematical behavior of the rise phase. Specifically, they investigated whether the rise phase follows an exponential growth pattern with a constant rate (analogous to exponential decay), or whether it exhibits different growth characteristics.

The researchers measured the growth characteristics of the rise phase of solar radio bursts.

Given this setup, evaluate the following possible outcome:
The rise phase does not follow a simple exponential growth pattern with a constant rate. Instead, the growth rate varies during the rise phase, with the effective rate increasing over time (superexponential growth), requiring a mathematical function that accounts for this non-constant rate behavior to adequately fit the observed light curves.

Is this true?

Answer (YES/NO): NO